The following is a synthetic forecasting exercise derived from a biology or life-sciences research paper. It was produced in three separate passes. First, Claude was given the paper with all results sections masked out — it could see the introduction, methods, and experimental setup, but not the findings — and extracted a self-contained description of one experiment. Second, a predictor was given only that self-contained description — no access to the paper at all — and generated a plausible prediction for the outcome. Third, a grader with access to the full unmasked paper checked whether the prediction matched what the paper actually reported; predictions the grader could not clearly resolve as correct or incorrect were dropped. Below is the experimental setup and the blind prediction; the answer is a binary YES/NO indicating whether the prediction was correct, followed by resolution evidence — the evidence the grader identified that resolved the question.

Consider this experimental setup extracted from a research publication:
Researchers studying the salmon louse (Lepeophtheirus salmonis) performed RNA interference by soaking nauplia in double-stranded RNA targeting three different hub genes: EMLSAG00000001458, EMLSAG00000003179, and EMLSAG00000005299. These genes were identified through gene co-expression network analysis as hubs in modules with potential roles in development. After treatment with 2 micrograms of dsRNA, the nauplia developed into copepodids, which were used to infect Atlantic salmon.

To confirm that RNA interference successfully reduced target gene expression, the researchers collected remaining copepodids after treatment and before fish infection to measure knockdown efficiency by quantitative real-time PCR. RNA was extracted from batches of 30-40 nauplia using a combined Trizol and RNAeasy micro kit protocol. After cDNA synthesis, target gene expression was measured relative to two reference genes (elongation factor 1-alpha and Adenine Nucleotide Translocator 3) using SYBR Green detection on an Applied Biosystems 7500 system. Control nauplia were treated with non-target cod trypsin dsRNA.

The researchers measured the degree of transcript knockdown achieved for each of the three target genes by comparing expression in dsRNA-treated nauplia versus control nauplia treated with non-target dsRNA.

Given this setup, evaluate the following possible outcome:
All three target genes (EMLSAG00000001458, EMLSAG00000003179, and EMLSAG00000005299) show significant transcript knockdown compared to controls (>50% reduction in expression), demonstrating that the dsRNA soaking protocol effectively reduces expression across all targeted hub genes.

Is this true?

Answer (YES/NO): YES